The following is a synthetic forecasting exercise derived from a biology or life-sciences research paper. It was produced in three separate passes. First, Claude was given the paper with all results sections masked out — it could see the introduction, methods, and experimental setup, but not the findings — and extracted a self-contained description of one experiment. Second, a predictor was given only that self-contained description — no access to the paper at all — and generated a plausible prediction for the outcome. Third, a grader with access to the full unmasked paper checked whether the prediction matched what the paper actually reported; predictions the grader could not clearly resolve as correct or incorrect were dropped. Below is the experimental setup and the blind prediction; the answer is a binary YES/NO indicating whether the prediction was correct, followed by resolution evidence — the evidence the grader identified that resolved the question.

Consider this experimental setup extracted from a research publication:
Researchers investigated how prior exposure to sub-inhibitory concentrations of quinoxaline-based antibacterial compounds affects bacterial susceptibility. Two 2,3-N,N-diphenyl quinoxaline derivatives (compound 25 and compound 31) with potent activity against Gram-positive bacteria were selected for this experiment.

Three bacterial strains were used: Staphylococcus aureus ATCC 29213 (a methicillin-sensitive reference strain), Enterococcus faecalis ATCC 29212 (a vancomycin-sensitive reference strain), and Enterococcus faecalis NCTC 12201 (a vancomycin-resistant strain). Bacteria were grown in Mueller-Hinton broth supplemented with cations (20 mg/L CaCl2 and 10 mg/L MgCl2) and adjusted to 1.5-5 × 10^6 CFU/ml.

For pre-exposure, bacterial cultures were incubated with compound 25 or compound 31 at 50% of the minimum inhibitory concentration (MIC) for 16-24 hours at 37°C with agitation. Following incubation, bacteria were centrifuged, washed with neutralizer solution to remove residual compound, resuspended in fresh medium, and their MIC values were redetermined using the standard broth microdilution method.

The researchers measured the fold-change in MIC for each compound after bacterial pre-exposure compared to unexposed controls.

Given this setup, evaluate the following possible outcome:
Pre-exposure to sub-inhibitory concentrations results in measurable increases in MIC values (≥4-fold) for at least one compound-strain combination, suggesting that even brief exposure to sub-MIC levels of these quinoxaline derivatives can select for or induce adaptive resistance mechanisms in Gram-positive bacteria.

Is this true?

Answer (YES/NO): YES